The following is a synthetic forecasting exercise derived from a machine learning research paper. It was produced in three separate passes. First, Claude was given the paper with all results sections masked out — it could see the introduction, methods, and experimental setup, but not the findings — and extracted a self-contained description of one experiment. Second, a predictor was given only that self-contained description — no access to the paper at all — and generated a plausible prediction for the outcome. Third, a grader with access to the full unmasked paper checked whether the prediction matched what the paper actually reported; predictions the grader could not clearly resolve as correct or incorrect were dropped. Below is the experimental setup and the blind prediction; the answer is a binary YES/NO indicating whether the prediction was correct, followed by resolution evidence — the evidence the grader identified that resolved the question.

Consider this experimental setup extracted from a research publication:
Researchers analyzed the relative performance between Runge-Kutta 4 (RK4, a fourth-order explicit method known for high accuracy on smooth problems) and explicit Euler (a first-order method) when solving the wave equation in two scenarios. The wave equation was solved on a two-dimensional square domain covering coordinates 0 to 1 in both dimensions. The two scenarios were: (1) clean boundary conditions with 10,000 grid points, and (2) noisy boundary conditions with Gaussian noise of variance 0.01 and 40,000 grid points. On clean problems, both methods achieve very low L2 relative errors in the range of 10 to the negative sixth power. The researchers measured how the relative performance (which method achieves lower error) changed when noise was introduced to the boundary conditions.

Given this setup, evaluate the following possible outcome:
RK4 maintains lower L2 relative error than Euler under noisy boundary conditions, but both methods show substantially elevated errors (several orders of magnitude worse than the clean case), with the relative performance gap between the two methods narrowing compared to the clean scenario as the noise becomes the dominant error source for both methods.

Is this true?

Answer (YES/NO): NO